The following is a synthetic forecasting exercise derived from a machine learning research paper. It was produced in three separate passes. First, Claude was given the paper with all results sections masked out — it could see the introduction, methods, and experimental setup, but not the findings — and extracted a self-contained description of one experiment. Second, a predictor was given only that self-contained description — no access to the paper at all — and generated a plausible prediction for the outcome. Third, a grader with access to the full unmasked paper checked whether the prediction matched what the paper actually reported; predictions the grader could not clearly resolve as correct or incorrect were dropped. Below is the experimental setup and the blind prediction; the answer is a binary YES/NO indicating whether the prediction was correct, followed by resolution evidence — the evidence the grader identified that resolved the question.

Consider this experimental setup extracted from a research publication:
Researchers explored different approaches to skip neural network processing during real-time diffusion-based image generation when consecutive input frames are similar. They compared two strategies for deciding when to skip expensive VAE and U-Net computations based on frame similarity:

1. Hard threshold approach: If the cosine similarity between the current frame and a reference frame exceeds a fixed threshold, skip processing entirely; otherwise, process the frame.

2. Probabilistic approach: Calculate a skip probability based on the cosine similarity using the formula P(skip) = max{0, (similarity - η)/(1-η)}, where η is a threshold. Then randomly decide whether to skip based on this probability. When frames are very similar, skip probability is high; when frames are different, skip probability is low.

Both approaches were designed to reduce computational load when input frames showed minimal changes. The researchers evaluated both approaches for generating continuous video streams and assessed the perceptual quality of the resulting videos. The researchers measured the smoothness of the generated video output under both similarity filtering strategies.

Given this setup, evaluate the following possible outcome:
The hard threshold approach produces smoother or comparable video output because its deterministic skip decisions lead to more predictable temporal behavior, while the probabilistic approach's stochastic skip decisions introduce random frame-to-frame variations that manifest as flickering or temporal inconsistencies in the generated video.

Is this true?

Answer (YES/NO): NO